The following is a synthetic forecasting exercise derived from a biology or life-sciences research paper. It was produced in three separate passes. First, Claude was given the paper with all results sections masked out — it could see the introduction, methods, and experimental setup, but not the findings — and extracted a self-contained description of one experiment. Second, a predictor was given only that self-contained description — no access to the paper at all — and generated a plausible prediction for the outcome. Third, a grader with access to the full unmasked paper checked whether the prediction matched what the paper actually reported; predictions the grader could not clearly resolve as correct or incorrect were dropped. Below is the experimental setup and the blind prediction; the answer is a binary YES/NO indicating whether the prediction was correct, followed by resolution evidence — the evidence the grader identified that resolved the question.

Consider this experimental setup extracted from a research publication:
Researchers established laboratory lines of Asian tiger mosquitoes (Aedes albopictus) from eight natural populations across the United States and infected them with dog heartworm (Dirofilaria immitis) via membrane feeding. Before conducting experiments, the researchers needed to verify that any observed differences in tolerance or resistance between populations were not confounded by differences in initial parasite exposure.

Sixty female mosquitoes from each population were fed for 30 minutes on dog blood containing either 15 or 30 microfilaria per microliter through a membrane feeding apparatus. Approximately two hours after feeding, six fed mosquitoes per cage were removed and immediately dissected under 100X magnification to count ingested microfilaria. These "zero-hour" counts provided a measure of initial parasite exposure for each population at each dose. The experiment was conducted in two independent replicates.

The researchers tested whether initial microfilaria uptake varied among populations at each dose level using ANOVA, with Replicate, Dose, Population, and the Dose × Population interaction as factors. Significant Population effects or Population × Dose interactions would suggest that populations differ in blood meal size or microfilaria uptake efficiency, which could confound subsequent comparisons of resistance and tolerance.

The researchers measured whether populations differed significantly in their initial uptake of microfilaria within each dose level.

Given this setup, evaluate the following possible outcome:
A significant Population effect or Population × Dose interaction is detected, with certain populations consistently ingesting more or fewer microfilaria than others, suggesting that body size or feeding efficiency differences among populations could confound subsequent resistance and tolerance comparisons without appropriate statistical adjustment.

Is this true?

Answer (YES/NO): NO